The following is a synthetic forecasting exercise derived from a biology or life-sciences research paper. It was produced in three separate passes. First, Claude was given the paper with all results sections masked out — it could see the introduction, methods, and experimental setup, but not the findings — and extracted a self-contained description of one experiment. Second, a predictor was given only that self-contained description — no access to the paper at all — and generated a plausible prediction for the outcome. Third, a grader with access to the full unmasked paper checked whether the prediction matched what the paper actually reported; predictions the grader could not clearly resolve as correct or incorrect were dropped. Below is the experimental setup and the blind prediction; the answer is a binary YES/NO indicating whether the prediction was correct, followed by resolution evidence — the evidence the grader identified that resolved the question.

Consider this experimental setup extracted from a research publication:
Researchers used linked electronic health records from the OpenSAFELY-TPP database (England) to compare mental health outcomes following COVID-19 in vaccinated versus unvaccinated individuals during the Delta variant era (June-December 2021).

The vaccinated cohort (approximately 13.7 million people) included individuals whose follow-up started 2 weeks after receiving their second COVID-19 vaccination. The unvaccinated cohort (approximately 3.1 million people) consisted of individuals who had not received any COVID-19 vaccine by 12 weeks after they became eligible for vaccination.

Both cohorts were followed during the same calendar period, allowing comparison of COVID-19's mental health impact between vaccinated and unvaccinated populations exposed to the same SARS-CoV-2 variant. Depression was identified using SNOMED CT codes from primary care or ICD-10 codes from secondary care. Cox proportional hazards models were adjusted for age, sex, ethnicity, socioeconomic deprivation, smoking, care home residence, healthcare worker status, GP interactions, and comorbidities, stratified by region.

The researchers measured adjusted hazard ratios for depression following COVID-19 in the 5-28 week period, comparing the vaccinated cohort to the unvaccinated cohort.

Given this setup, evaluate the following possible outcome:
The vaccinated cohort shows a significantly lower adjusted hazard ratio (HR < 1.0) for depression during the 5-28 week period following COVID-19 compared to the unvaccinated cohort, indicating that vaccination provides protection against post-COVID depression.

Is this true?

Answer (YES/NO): NO